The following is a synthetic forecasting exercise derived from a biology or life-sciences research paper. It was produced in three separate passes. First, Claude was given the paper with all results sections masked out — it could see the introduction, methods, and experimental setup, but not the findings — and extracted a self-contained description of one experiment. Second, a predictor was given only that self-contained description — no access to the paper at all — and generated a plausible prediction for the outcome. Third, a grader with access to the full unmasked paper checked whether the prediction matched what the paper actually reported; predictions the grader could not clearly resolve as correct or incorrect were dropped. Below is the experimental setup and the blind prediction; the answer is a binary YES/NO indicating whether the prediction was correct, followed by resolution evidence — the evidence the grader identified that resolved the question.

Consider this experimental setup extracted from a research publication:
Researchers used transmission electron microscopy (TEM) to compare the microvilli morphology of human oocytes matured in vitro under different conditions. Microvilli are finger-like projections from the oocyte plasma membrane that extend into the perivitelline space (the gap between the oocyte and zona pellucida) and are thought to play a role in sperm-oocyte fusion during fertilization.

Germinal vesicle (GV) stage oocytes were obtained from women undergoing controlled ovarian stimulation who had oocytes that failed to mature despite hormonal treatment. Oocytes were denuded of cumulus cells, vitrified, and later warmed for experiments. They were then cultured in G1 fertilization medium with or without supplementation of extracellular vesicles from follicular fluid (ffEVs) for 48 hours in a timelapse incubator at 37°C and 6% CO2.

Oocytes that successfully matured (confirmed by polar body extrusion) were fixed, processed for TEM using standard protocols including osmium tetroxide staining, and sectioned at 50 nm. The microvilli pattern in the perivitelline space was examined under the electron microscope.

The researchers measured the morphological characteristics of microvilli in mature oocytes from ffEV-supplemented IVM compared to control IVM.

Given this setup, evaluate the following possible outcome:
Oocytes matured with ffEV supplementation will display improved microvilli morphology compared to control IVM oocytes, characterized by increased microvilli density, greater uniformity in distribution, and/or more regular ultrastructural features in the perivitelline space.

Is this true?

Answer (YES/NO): YES